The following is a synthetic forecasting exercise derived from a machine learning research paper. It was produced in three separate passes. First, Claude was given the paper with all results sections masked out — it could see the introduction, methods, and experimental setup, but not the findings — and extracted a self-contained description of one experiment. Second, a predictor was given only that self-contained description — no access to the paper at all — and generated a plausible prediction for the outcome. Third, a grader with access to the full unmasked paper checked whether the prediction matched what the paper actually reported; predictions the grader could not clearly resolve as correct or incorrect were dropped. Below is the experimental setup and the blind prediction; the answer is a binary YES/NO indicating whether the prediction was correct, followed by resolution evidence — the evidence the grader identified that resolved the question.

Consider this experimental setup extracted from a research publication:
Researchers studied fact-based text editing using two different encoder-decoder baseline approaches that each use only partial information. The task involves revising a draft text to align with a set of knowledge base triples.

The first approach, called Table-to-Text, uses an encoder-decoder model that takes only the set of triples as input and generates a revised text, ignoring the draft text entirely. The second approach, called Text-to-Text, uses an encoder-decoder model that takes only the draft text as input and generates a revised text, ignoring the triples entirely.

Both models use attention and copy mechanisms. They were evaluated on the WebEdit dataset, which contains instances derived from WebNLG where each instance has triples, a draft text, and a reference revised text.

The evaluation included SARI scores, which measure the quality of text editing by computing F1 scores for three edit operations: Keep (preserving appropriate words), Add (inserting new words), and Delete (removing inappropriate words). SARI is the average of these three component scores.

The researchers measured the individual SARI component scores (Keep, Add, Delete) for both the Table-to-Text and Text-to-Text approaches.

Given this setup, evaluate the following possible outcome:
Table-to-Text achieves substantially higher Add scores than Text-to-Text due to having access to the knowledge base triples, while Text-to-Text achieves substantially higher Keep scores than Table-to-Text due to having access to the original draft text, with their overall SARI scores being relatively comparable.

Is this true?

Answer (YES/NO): NO